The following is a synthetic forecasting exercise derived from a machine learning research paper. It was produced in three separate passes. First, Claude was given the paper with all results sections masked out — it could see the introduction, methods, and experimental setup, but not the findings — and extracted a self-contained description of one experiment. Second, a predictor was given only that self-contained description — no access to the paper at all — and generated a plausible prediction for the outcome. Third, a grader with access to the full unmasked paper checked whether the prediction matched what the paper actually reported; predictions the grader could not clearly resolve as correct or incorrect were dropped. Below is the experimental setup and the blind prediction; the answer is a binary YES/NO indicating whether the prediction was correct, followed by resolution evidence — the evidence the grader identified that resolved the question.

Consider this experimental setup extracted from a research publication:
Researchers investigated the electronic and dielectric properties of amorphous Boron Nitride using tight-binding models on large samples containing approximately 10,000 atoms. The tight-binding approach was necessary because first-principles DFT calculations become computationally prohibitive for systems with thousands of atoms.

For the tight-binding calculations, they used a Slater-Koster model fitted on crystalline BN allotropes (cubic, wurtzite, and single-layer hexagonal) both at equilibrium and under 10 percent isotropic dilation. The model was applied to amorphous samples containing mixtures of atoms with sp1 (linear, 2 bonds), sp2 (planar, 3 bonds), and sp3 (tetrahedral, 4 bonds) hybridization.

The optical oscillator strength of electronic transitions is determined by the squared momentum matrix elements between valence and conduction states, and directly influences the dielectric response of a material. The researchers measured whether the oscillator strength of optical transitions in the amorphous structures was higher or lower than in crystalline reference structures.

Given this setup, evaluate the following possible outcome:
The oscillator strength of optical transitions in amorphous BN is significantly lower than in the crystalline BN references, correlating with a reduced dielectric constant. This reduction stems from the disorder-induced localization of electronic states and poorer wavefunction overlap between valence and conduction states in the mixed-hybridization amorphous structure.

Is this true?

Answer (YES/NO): YES